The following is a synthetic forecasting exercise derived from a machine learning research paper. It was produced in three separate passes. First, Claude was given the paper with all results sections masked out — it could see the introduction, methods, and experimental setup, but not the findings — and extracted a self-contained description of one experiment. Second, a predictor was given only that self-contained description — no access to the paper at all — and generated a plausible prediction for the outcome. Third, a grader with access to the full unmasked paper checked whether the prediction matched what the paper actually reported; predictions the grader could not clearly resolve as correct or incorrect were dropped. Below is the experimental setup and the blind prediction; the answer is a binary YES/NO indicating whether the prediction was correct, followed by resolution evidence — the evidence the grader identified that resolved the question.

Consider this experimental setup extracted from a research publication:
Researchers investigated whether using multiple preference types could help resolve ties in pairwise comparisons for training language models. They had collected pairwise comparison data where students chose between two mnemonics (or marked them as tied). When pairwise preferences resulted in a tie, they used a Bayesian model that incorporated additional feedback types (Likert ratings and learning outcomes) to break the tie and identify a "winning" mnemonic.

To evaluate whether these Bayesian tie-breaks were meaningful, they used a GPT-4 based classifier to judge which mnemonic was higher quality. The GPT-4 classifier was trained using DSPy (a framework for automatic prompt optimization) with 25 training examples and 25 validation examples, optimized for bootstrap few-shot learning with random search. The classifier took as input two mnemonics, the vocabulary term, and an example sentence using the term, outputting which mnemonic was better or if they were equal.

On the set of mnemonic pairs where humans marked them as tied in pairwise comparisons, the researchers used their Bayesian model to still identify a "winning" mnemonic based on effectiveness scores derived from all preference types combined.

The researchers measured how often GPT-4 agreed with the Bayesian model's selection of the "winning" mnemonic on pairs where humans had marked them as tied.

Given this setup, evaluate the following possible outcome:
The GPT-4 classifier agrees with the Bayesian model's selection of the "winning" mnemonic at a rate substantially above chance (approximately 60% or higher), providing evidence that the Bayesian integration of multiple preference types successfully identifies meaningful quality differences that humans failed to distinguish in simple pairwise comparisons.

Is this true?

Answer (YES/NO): NO